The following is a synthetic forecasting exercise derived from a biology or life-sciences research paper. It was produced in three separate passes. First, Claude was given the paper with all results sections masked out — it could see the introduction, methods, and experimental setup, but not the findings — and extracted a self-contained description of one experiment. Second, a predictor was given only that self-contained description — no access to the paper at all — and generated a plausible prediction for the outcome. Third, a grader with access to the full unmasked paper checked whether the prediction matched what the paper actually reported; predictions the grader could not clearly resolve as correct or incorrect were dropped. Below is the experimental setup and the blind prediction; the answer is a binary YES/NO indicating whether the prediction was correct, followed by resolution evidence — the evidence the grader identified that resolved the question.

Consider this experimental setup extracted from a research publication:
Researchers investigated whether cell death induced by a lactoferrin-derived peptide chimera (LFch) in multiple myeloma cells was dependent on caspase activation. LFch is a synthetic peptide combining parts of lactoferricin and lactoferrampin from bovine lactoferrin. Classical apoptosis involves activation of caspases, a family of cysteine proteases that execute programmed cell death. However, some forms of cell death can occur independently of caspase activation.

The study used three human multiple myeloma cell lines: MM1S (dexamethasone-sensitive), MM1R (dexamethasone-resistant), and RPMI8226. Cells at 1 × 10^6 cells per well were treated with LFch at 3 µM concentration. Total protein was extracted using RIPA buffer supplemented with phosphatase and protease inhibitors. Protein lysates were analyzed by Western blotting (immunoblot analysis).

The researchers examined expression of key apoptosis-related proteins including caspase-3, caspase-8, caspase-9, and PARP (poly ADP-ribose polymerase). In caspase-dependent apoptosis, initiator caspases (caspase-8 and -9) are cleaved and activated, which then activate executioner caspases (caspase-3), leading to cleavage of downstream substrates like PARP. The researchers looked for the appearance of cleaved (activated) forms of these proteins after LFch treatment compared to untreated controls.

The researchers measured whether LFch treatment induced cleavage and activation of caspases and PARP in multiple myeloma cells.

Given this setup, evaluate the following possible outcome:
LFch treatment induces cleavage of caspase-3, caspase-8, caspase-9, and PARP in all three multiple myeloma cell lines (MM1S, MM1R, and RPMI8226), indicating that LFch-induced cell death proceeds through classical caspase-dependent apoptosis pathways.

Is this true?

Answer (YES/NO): NO